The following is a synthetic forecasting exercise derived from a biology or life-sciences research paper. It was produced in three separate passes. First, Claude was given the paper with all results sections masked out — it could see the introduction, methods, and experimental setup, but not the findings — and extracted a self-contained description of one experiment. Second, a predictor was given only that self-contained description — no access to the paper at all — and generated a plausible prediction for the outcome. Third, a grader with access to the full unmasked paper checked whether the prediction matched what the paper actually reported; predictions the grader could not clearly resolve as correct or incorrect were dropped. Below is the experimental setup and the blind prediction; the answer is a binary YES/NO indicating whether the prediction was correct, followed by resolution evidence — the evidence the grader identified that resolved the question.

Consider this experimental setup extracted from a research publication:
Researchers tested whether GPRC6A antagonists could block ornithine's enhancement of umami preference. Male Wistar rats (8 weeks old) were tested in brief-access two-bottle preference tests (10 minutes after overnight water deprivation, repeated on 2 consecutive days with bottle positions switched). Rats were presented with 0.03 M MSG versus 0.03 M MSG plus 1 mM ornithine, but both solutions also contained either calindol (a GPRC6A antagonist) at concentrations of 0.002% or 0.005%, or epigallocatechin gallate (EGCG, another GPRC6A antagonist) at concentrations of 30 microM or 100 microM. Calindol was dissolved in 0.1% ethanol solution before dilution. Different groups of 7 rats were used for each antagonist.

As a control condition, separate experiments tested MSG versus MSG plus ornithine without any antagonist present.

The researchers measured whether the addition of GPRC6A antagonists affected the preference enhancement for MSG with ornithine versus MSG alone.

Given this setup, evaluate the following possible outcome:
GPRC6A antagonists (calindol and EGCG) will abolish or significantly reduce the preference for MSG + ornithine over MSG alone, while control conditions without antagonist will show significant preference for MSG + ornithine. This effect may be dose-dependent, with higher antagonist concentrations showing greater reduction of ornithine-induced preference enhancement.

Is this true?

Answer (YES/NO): YES